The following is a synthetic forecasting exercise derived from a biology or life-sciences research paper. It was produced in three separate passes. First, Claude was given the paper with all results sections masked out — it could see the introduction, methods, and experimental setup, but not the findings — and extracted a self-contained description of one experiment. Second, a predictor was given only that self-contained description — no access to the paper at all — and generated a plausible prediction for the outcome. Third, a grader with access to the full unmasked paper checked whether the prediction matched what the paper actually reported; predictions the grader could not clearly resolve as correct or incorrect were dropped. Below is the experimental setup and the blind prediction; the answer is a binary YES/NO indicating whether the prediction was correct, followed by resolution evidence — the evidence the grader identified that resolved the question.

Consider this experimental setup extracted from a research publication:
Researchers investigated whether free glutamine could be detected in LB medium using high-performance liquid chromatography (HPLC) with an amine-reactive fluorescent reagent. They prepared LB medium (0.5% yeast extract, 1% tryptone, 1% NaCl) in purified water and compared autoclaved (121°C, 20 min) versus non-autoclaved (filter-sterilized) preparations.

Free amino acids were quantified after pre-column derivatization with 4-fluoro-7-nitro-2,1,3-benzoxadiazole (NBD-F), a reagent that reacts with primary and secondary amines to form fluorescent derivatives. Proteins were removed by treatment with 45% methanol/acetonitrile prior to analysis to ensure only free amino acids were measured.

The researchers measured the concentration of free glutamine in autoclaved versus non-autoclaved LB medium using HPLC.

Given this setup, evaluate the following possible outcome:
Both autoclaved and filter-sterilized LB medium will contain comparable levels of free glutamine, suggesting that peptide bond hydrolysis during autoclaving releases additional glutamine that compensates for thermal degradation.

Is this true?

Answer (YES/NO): NO